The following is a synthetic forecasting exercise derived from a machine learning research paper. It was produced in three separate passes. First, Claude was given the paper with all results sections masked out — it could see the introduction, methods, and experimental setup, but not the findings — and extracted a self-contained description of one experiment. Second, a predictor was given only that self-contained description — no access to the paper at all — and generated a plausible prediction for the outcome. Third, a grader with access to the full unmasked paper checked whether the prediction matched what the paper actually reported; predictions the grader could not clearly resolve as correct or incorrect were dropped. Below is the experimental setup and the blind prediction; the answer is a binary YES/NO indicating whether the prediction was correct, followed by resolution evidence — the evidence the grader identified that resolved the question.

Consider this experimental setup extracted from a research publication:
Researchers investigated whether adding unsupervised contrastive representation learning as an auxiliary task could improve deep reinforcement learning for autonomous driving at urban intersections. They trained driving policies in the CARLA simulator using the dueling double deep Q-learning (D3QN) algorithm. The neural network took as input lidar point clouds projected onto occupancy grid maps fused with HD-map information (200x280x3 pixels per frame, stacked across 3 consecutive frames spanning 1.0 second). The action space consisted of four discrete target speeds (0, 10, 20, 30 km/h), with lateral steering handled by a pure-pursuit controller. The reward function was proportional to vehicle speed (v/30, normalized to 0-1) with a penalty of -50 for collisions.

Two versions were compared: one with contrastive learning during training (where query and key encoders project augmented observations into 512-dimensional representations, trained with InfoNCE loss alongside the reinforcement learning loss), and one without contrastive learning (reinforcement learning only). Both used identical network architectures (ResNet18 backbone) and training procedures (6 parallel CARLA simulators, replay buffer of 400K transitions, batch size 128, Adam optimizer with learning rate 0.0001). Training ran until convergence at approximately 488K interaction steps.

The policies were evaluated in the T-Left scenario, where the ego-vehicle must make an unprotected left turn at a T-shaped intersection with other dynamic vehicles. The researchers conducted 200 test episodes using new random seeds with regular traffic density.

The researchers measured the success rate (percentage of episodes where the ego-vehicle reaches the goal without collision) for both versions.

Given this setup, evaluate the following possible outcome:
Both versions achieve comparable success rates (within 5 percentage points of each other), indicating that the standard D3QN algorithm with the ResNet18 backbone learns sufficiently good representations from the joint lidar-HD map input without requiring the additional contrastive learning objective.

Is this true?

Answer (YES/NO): NO